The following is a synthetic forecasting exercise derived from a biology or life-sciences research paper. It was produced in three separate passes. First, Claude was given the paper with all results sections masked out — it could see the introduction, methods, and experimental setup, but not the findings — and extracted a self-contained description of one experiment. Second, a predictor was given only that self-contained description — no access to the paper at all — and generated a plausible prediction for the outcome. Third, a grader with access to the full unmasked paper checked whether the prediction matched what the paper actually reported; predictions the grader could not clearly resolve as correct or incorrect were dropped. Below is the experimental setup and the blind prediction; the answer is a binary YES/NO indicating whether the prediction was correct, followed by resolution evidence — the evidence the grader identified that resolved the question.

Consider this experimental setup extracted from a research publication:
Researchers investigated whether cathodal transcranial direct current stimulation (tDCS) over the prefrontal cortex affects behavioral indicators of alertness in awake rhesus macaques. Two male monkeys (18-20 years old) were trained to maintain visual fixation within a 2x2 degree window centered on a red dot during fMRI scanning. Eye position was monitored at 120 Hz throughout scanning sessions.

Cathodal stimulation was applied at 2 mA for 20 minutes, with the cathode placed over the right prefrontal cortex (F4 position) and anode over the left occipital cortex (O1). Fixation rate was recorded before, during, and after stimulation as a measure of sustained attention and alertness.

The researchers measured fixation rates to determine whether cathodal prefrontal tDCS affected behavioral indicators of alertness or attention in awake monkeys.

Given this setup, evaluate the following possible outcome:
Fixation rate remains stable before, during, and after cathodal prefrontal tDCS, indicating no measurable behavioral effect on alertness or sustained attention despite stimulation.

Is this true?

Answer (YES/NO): YES